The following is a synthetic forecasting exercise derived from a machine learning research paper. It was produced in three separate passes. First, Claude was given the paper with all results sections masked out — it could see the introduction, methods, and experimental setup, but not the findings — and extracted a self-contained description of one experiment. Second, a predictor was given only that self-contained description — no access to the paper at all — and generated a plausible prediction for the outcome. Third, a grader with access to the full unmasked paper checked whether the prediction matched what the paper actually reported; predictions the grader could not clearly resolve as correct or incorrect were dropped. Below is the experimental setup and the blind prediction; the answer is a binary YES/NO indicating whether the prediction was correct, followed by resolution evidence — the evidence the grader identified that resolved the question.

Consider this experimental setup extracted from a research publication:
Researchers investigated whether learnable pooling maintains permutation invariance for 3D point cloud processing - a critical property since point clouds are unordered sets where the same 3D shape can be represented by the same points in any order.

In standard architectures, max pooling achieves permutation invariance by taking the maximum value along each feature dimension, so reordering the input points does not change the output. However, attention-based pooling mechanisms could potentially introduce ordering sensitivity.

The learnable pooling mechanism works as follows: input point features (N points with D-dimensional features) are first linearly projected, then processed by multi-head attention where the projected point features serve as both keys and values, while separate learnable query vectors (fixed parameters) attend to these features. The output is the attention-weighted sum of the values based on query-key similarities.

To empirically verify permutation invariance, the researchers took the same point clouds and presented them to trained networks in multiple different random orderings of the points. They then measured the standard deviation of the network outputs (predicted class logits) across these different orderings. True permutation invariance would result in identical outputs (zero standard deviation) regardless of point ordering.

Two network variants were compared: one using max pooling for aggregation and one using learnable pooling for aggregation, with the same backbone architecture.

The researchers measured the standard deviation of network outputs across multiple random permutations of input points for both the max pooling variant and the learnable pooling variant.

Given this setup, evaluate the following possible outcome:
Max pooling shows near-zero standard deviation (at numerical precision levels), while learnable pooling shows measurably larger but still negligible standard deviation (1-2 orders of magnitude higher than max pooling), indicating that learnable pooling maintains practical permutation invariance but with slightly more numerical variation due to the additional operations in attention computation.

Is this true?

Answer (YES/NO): NO